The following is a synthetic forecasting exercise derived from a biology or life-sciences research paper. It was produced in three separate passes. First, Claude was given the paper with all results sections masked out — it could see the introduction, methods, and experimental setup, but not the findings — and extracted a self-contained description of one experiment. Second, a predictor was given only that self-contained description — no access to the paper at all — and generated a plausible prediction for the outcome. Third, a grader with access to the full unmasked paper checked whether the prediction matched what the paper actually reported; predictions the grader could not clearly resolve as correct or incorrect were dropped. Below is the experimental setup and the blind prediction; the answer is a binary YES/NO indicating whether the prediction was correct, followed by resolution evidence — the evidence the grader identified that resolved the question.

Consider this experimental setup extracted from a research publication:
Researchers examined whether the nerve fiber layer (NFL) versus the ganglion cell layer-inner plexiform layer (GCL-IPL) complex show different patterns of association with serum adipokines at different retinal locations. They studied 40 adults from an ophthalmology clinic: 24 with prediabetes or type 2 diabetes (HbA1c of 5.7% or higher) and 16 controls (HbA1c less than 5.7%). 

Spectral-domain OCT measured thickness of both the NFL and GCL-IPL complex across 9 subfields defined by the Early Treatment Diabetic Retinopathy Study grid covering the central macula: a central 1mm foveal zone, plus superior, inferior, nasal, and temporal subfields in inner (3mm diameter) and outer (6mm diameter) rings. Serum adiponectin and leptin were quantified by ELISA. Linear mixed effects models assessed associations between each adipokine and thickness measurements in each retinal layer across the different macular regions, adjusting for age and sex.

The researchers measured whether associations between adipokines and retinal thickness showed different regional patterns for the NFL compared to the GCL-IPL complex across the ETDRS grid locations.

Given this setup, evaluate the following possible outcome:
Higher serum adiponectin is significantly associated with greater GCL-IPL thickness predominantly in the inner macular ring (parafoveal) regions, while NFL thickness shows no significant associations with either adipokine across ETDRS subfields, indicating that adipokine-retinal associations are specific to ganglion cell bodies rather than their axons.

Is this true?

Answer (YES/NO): NO